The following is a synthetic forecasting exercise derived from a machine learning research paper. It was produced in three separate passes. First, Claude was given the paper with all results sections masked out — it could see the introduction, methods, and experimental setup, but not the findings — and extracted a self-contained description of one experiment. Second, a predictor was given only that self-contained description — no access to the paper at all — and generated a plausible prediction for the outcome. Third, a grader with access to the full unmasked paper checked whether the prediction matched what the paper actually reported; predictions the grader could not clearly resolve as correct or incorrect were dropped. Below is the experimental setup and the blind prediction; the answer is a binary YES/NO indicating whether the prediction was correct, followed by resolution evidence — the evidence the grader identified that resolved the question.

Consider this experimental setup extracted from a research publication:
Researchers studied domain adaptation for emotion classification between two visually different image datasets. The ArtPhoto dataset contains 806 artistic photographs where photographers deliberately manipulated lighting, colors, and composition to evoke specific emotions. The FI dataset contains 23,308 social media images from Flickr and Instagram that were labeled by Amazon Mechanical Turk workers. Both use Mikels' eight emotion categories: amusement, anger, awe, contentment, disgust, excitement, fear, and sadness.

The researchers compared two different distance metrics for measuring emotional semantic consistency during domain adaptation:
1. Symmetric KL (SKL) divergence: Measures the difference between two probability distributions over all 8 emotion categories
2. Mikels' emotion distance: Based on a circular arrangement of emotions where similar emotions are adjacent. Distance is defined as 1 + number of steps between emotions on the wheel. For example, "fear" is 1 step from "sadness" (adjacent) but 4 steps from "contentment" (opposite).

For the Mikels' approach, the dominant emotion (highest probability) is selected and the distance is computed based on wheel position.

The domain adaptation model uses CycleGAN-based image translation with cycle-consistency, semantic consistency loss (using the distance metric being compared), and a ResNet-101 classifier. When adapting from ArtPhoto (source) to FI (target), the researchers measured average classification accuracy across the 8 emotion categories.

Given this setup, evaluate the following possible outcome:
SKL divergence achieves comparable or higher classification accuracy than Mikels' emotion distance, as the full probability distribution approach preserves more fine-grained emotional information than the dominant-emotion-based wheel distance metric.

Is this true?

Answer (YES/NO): YES